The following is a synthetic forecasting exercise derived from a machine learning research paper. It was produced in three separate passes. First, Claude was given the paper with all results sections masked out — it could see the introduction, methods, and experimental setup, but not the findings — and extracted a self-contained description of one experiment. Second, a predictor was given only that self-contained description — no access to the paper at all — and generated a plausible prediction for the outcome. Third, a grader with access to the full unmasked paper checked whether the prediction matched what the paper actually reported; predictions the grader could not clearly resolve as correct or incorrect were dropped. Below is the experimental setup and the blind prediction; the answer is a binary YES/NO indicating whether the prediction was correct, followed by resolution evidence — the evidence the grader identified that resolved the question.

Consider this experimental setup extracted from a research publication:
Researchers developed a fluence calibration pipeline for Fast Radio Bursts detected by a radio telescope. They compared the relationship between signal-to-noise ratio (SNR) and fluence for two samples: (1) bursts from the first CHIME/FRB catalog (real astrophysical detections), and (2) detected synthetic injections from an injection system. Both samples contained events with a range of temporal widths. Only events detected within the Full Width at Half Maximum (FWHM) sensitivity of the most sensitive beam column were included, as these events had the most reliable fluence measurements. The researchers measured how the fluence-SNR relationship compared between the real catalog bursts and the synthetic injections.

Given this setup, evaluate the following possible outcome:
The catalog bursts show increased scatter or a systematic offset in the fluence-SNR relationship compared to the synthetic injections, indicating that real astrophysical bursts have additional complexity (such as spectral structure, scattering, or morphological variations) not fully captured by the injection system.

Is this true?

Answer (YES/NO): NO